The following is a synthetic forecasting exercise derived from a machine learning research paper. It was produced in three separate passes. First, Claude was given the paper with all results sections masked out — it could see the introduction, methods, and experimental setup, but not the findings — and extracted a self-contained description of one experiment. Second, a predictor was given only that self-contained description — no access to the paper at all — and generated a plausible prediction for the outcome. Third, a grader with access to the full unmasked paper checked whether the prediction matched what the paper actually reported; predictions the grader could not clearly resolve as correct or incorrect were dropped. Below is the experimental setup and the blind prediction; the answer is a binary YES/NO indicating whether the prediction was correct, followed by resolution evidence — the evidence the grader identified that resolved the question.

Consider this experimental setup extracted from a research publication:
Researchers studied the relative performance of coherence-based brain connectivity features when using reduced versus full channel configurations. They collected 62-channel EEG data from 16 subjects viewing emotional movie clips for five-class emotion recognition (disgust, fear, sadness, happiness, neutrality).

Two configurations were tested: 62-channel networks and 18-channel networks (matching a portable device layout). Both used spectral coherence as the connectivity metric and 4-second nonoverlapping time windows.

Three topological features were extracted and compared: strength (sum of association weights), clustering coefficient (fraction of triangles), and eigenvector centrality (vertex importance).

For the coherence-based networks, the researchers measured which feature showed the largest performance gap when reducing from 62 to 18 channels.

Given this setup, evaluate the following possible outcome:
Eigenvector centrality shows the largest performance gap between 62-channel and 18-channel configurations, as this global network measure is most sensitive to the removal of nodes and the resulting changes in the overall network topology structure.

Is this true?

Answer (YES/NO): NO